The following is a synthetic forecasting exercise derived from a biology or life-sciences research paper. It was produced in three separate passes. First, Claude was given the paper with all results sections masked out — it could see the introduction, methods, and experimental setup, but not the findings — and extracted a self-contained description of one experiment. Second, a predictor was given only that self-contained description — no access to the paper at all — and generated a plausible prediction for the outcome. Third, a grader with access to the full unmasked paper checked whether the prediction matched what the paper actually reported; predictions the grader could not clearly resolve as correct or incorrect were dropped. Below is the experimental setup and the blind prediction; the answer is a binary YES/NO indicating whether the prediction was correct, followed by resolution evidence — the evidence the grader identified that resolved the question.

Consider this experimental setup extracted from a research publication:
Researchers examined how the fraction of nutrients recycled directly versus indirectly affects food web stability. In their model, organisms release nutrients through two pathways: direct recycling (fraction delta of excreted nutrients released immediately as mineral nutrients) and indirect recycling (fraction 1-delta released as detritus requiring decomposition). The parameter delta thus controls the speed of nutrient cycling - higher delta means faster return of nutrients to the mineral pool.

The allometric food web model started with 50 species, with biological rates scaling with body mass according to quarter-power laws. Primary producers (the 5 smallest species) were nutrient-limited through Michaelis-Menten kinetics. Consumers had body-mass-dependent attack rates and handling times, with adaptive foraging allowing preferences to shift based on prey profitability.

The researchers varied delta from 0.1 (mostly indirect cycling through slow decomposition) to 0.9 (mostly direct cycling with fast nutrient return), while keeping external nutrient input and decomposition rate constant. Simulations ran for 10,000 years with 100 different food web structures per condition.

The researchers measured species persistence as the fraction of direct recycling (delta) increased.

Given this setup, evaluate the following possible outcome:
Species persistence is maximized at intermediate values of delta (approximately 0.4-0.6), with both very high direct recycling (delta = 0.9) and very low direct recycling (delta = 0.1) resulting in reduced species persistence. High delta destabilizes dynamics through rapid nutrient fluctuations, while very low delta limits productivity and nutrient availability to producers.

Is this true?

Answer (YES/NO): NO